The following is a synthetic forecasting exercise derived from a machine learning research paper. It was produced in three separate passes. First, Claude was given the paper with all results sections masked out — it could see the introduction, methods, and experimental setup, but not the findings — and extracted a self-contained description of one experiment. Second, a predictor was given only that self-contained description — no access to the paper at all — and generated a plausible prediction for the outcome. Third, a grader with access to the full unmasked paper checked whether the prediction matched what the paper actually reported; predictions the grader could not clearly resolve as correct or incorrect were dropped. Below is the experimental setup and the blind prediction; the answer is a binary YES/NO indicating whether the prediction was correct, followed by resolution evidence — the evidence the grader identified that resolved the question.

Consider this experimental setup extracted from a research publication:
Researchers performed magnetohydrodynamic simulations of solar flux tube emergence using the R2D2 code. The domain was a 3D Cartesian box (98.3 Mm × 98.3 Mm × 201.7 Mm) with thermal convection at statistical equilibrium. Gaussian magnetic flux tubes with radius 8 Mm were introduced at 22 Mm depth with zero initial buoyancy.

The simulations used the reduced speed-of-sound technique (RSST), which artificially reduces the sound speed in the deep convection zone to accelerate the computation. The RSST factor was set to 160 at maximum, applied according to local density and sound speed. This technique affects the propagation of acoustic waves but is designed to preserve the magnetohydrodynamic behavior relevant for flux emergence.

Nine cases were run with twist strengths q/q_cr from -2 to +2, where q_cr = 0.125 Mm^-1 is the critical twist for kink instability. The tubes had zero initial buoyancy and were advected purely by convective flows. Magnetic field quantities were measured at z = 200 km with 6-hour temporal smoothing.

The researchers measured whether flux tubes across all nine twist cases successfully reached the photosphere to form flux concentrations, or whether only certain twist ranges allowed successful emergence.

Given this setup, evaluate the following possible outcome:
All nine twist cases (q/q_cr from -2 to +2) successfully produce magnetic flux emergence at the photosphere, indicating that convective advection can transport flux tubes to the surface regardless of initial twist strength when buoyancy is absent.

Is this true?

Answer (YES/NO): YES